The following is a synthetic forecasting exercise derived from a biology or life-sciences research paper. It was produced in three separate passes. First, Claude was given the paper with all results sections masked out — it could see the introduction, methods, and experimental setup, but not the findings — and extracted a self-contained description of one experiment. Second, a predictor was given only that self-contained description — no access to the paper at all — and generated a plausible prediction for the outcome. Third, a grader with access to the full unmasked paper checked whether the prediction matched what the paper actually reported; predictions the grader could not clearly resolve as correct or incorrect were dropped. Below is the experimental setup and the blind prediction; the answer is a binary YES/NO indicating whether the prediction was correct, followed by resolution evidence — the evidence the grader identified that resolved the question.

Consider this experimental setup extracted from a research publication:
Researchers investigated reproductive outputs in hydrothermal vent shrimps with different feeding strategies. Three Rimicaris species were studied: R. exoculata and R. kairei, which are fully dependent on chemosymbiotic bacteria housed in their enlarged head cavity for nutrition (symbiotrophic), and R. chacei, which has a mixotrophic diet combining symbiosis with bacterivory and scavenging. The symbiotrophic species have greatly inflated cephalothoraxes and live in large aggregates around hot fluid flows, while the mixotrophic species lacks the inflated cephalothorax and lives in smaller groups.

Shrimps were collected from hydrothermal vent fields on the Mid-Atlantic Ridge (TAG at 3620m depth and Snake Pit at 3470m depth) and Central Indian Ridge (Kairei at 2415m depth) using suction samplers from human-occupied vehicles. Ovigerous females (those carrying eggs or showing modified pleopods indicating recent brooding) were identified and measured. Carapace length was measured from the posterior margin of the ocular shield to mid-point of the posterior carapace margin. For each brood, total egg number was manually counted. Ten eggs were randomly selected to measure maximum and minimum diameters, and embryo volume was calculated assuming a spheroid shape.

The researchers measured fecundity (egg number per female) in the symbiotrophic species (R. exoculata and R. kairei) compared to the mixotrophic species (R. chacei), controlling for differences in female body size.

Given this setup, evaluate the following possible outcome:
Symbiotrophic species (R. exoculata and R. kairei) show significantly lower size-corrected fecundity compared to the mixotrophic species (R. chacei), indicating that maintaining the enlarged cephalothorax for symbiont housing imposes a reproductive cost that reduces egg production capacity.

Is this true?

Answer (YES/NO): YES